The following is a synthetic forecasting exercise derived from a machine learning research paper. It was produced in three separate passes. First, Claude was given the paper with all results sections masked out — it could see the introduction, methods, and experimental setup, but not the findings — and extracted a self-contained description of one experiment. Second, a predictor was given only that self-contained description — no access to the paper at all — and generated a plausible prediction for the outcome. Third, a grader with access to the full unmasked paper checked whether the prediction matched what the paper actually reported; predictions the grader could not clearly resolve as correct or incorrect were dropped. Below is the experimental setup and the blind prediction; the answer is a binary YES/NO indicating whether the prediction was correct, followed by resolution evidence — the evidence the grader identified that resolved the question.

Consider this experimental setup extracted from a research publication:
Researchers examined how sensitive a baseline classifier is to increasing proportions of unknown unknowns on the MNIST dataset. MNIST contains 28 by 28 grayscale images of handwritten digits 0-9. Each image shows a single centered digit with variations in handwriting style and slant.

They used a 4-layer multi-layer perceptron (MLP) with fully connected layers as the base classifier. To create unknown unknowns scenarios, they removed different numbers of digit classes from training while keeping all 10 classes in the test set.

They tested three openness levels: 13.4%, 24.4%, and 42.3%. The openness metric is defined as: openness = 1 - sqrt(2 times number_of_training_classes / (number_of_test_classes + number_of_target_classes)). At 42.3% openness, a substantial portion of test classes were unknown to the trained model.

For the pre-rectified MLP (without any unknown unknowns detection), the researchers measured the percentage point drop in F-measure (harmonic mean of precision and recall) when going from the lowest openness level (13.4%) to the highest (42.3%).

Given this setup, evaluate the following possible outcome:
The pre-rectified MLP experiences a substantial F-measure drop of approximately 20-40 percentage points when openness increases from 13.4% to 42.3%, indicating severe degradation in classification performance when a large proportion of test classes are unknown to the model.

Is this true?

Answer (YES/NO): YES